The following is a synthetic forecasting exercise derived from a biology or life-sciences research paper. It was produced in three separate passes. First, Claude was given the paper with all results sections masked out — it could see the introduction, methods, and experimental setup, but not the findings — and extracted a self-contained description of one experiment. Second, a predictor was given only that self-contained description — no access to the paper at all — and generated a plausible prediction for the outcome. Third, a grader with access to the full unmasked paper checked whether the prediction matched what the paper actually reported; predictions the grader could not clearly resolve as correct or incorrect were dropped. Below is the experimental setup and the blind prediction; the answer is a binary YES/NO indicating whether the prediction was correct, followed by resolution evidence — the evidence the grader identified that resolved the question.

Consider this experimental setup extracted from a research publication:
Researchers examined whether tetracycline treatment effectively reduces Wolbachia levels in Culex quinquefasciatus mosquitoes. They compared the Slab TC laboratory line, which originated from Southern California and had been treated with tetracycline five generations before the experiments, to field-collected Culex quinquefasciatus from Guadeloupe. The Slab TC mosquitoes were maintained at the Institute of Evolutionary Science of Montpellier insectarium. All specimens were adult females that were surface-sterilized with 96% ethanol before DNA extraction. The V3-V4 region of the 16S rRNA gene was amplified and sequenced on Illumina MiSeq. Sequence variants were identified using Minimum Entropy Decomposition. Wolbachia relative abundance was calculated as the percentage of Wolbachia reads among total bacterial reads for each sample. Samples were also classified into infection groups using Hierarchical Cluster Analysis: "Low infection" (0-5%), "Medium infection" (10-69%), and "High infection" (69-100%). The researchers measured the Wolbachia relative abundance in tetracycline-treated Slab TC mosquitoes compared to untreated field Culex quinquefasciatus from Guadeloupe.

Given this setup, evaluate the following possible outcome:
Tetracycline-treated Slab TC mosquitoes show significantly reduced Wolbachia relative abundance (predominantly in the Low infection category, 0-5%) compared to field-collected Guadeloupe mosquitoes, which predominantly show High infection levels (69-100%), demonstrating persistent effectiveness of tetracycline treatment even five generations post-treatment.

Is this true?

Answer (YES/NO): NO